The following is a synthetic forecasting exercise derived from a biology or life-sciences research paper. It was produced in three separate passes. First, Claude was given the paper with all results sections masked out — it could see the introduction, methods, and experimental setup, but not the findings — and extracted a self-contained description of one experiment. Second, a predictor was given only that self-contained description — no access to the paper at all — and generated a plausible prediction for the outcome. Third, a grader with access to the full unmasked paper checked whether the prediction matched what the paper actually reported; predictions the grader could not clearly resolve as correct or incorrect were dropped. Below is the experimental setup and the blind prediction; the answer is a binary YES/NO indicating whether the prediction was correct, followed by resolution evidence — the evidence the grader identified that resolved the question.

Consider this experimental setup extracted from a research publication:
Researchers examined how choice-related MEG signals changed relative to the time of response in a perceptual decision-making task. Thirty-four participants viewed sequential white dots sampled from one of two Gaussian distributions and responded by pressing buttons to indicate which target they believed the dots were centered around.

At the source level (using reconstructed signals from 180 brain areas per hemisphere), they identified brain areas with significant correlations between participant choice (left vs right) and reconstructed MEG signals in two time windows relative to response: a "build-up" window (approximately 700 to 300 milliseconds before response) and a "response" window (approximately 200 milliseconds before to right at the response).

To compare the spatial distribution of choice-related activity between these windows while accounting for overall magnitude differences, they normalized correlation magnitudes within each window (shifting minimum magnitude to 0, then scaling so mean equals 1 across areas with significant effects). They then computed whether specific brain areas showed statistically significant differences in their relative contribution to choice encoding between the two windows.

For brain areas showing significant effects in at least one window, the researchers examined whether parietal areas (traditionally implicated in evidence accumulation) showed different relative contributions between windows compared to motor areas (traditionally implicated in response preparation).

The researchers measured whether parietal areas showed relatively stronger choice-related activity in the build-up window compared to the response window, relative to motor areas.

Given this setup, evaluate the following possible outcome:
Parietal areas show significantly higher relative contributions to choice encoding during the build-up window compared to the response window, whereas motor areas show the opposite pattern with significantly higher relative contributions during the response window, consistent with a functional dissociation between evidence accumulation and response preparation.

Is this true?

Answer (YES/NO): NO